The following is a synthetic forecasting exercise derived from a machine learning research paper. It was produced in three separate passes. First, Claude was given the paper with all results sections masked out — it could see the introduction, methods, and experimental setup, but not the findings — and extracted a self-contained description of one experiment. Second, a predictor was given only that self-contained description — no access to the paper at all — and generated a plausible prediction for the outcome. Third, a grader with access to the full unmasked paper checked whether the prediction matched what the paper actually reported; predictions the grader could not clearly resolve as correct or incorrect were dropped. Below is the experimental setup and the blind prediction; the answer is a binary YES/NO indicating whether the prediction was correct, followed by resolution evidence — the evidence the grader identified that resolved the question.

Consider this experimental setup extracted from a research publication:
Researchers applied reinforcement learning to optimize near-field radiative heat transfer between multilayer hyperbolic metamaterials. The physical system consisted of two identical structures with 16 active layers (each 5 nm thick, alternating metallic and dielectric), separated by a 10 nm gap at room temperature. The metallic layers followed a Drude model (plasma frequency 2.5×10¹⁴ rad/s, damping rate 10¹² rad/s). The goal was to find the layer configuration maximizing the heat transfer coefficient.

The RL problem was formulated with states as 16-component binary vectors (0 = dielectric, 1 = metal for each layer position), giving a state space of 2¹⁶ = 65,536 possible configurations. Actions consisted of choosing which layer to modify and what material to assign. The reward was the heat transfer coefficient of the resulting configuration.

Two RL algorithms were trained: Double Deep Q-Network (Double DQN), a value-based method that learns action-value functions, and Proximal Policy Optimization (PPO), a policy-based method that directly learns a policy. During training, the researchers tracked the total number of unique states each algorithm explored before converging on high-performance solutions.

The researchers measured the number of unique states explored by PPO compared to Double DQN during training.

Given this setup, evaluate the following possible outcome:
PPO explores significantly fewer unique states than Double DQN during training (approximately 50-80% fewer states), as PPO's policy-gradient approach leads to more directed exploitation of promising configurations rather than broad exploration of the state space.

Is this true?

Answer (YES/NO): YES